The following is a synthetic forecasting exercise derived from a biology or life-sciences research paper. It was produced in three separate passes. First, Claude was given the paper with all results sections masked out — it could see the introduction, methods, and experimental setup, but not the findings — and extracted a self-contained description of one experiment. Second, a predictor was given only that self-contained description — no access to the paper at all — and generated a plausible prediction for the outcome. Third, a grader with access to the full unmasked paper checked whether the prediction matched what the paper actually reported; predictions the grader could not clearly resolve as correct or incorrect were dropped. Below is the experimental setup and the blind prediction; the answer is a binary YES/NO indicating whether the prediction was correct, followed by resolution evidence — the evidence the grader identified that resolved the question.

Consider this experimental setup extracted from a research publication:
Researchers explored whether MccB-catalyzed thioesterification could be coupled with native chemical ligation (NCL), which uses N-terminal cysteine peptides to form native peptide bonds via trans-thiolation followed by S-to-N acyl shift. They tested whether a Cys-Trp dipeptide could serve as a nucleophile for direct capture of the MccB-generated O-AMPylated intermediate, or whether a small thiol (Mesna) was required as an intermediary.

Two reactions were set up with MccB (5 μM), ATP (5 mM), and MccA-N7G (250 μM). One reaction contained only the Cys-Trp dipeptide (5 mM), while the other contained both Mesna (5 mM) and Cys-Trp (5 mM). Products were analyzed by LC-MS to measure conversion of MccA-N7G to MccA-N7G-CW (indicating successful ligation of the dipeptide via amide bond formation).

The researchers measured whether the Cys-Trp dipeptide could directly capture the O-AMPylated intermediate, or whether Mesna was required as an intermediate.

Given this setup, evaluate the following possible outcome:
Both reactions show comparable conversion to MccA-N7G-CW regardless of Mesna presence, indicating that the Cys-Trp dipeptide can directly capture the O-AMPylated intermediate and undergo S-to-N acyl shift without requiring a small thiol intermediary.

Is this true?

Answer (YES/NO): NO